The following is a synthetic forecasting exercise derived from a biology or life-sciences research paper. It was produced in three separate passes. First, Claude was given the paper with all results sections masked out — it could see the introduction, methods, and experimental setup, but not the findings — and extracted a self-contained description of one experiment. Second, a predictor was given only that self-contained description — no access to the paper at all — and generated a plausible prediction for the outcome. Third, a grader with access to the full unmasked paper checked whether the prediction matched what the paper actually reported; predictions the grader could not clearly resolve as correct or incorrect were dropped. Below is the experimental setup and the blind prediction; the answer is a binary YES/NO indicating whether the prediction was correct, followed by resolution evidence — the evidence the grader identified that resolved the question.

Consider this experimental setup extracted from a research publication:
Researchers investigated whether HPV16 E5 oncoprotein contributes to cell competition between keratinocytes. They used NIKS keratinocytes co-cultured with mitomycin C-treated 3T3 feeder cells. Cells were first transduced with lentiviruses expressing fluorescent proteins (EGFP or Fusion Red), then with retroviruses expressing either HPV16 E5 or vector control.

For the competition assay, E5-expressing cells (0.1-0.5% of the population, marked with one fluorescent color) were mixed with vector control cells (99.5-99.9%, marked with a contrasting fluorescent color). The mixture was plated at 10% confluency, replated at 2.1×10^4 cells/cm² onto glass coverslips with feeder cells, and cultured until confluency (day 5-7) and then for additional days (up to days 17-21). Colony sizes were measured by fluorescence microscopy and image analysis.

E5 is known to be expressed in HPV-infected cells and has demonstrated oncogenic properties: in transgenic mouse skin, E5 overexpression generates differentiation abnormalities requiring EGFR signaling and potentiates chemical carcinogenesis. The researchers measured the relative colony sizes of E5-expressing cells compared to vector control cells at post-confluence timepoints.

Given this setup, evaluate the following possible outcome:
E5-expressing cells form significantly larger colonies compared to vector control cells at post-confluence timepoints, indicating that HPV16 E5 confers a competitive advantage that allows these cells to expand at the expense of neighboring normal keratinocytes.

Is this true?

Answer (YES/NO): NO